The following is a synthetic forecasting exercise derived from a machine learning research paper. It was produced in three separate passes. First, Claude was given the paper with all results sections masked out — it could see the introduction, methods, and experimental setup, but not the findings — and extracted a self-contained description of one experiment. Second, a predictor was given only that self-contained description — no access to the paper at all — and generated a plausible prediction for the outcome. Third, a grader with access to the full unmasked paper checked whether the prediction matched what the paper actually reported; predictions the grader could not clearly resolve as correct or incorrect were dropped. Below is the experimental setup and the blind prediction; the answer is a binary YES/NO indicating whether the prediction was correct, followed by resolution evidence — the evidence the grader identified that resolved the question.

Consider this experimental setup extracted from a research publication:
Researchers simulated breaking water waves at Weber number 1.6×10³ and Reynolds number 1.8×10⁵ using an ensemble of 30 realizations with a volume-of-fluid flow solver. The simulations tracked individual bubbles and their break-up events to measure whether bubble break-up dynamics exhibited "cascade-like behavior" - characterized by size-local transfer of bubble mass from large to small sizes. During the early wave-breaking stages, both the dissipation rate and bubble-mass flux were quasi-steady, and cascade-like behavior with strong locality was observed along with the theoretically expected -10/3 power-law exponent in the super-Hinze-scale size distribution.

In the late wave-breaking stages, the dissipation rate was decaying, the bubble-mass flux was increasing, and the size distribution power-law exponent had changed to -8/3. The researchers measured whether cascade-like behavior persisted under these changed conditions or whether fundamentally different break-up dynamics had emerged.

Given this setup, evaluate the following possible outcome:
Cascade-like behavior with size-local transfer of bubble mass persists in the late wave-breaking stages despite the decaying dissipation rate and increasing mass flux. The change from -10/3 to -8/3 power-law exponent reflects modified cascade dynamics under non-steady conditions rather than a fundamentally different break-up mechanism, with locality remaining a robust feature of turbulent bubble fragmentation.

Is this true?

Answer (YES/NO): YES